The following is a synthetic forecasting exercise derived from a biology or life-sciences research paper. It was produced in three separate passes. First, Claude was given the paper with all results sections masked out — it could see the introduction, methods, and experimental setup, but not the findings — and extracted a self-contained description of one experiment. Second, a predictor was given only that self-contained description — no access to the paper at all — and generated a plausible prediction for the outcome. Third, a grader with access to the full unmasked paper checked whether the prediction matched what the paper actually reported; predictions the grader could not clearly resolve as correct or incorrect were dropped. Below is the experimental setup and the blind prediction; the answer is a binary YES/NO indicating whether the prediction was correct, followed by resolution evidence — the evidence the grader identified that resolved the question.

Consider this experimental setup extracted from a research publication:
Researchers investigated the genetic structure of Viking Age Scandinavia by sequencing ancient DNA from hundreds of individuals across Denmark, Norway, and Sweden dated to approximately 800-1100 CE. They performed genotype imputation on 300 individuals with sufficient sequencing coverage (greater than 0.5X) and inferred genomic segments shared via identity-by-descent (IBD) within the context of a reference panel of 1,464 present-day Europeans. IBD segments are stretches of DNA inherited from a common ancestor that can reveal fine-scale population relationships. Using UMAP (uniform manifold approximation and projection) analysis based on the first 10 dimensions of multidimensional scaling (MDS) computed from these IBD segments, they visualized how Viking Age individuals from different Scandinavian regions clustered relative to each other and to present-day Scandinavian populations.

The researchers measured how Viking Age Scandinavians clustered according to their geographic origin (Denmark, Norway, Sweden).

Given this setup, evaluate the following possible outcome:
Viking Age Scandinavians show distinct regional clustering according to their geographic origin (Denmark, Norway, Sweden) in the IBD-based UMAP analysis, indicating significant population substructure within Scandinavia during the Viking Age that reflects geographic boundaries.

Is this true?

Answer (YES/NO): YES